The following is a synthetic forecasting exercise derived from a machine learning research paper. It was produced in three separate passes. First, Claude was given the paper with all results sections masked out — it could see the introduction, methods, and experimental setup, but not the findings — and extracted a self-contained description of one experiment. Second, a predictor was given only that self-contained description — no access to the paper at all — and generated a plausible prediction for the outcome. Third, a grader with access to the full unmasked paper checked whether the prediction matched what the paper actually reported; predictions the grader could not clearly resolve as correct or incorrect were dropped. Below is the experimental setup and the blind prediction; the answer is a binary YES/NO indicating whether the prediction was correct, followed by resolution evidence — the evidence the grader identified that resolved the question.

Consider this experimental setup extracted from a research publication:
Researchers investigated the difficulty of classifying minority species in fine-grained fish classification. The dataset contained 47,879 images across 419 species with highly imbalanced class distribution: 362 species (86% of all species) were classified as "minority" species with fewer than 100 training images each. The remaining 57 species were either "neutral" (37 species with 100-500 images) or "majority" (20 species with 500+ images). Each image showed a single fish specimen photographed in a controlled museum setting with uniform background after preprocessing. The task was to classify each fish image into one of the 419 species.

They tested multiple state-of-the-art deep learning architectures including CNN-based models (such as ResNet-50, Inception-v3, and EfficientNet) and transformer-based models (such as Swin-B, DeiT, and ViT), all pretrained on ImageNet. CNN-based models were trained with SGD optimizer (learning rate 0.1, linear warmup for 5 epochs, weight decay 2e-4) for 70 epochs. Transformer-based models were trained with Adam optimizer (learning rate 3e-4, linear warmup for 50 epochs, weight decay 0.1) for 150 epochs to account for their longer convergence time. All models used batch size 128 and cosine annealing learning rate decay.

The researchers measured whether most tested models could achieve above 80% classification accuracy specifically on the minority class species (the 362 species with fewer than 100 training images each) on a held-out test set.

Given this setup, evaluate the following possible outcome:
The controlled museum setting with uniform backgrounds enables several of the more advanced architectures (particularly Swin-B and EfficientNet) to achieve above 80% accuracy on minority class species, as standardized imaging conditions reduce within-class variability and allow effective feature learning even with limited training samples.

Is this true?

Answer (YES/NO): YES